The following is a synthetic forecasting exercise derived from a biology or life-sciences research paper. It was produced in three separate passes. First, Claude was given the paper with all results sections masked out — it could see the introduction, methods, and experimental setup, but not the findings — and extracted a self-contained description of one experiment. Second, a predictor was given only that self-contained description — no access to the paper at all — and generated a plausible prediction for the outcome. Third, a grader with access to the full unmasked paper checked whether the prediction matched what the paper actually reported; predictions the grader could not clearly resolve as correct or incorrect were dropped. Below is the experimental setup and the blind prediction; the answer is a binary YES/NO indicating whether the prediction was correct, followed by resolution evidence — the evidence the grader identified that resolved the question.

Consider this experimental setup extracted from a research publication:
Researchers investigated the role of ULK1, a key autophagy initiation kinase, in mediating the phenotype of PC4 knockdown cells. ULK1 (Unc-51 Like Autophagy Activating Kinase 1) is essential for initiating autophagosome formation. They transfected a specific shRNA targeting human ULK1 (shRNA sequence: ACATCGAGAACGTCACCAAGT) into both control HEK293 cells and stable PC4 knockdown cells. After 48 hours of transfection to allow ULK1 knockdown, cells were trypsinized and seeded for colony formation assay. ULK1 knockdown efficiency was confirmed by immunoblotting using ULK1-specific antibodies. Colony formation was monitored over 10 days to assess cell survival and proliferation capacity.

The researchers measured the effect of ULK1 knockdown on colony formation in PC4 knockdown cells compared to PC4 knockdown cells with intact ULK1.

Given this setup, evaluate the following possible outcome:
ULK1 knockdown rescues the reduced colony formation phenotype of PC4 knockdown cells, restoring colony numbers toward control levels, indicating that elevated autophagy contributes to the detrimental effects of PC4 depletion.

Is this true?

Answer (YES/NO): NO